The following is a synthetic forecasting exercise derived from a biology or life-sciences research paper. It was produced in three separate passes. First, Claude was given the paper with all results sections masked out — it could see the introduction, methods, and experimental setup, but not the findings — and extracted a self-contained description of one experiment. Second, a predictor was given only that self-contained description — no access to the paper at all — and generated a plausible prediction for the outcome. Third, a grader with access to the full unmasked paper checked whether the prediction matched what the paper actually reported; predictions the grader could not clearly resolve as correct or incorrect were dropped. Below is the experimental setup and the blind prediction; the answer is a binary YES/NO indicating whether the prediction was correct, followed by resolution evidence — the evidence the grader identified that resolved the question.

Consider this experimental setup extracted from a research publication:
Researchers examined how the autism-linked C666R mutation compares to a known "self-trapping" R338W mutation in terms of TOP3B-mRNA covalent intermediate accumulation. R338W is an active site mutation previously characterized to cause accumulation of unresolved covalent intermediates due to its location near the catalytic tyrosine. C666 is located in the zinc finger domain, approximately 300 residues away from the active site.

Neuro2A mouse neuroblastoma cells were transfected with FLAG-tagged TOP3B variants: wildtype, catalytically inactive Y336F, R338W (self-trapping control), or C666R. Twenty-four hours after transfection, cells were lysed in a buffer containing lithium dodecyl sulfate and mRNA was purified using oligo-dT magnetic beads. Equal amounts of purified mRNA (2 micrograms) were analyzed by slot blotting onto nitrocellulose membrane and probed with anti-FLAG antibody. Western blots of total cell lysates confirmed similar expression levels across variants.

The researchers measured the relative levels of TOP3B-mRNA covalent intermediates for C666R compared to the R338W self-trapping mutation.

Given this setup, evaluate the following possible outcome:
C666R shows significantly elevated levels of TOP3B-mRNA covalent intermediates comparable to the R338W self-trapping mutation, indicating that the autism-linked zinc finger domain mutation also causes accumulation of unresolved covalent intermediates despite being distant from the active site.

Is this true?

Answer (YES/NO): NO